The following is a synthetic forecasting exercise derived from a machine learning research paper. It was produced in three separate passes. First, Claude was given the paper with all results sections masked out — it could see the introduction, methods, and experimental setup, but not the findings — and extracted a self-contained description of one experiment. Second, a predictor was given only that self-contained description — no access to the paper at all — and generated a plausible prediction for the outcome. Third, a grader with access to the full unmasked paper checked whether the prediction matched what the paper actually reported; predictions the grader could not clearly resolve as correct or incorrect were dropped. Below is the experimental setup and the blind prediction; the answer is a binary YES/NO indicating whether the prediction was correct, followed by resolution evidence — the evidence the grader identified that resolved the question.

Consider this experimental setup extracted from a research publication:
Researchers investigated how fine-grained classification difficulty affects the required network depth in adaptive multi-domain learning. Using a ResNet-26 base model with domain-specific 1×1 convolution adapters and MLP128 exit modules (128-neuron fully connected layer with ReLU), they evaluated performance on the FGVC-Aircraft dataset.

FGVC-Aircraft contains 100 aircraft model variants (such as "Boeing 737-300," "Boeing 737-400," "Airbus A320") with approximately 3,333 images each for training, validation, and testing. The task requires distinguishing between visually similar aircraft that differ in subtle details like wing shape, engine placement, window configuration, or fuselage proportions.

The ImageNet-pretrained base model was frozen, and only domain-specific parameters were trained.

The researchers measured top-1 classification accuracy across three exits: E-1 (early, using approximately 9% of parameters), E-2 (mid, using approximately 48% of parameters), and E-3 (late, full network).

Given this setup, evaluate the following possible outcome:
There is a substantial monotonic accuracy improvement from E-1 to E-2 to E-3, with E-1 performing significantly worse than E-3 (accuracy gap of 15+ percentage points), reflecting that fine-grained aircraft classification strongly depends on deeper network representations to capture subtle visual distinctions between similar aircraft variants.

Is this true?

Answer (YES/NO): YES